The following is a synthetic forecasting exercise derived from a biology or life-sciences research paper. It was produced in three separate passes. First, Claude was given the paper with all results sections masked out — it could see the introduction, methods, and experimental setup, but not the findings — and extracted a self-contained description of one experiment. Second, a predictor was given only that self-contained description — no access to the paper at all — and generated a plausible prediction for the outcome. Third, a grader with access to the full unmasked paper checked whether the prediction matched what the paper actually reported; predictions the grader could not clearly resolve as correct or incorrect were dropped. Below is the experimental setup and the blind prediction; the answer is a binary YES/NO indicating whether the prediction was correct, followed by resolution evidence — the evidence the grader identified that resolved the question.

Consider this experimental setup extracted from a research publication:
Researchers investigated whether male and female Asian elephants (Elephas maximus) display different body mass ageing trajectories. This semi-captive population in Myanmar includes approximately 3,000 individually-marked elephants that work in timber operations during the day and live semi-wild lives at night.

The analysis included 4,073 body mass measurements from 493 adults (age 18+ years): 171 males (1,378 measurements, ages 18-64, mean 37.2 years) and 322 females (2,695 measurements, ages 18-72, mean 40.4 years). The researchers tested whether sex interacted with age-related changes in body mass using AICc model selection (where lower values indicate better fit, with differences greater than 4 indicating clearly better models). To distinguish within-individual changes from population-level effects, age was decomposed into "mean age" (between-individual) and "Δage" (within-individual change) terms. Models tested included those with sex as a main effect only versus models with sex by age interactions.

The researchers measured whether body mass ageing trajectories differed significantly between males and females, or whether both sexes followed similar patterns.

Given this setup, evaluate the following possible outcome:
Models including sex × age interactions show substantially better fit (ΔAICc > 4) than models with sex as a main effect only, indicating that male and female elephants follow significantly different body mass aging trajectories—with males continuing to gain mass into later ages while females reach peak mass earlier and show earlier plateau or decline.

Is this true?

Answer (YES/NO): NO